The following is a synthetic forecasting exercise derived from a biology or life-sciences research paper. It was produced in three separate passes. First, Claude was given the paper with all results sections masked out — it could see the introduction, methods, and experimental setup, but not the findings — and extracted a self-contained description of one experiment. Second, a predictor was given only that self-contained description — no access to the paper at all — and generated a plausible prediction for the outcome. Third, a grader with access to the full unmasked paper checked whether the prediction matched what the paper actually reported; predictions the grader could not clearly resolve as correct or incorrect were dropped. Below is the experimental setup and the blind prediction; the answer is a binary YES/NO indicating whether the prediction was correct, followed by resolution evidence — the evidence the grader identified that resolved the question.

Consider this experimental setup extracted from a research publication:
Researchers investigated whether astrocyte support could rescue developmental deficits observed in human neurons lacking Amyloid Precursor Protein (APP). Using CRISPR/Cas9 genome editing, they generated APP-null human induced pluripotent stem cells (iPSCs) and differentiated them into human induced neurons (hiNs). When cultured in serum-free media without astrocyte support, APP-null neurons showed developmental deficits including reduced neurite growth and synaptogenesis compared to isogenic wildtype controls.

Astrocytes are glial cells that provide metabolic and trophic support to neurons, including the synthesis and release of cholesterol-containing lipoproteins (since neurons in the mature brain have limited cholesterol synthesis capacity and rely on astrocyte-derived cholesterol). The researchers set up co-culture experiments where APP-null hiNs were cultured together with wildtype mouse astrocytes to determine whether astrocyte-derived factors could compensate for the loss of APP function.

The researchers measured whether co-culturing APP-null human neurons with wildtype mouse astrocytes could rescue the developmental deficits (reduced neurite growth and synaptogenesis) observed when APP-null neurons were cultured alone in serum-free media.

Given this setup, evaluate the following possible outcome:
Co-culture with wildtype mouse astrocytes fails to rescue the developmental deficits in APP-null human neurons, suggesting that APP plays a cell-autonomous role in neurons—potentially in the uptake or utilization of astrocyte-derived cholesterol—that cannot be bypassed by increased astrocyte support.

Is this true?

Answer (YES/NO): NO